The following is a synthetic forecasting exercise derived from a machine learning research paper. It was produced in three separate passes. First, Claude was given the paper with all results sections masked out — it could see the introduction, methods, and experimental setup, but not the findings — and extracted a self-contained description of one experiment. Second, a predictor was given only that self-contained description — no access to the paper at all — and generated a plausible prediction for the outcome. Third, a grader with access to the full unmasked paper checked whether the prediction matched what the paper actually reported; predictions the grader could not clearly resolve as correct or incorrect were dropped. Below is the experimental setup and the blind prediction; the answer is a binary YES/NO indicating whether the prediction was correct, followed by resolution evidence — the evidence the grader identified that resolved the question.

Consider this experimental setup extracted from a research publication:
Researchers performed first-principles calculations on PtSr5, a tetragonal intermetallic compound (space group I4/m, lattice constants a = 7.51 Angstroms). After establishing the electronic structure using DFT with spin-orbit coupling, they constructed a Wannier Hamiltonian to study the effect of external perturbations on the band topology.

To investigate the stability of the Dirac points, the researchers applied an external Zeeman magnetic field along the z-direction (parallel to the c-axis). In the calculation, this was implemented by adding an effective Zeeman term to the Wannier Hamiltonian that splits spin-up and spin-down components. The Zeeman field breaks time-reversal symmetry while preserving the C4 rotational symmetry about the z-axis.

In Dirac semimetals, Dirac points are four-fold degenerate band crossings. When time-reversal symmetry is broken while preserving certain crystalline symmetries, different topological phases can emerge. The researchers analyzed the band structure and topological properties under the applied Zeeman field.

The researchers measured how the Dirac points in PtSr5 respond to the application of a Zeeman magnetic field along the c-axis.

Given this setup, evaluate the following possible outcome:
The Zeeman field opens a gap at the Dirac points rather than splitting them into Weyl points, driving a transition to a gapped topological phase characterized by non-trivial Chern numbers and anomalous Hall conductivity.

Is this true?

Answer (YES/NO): NO